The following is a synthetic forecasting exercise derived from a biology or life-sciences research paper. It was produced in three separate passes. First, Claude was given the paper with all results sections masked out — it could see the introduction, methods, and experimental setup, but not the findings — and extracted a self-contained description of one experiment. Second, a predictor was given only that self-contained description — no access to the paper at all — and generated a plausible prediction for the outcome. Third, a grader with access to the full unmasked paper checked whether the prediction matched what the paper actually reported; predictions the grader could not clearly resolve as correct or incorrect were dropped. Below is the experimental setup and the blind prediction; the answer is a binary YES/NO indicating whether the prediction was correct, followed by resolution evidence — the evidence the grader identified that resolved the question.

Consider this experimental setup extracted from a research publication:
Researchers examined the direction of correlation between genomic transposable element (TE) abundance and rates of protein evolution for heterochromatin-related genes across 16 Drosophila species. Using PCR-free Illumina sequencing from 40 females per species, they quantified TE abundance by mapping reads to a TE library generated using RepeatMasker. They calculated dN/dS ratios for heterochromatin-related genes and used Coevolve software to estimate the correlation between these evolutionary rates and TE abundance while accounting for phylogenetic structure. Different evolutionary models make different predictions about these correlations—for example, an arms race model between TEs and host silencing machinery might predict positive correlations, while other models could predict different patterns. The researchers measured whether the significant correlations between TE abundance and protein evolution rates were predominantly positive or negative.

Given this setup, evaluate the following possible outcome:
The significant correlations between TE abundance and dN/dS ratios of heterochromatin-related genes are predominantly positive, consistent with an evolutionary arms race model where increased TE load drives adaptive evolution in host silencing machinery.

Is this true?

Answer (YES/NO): NO